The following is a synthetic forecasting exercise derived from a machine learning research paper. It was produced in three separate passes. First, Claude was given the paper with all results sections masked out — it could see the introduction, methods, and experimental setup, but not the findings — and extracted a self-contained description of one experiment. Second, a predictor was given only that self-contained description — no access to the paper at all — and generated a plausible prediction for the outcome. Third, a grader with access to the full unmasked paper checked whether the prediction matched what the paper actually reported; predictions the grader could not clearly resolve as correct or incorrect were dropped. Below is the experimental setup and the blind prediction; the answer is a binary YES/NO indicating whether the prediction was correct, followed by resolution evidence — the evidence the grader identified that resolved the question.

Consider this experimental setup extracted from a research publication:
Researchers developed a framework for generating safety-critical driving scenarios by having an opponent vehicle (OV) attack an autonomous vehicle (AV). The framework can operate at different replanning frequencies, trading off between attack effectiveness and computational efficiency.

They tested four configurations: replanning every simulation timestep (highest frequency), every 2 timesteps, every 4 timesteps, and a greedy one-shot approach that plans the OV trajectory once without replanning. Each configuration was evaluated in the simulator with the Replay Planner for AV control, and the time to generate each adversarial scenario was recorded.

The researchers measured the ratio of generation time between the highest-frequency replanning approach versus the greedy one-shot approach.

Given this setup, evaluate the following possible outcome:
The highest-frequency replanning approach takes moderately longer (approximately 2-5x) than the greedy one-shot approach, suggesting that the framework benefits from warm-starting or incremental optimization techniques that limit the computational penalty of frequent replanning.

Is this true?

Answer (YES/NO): YES